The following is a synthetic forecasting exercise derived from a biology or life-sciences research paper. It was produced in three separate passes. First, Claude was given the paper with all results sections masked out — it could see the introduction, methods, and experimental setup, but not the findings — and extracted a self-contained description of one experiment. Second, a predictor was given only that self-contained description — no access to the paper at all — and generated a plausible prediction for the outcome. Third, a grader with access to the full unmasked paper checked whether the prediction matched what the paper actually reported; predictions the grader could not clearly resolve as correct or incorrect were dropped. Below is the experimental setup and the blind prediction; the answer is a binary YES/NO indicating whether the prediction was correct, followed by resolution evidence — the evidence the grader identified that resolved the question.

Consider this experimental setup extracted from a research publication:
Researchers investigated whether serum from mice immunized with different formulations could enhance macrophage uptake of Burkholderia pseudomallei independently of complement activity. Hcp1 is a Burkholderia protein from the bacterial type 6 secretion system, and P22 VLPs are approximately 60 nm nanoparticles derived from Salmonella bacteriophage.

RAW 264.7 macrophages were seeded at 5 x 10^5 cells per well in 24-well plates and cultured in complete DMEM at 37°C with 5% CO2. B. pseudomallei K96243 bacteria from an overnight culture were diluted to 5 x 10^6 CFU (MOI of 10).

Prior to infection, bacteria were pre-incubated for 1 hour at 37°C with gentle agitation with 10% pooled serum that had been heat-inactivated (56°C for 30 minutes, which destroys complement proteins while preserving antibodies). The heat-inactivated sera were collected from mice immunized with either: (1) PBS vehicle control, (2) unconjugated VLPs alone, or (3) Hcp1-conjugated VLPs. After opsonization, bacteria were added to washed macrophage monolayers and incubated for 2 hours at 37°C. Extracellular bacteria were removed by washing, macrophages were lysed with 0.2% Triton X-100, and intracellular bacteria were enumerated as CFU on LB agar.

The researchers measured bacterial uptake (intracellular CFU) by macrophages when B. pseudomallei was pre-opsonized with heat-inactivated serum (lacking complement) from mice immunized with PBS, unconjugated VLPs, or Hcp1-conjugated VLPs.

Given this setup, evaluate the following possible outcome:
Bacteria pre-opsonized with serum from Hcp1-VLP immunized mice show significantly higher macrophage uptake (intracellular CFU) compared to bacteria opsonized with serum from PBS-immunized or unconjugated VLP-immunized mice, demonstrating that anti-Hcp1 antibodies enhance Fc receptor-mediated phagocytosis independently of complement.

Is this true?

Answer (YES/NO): NO